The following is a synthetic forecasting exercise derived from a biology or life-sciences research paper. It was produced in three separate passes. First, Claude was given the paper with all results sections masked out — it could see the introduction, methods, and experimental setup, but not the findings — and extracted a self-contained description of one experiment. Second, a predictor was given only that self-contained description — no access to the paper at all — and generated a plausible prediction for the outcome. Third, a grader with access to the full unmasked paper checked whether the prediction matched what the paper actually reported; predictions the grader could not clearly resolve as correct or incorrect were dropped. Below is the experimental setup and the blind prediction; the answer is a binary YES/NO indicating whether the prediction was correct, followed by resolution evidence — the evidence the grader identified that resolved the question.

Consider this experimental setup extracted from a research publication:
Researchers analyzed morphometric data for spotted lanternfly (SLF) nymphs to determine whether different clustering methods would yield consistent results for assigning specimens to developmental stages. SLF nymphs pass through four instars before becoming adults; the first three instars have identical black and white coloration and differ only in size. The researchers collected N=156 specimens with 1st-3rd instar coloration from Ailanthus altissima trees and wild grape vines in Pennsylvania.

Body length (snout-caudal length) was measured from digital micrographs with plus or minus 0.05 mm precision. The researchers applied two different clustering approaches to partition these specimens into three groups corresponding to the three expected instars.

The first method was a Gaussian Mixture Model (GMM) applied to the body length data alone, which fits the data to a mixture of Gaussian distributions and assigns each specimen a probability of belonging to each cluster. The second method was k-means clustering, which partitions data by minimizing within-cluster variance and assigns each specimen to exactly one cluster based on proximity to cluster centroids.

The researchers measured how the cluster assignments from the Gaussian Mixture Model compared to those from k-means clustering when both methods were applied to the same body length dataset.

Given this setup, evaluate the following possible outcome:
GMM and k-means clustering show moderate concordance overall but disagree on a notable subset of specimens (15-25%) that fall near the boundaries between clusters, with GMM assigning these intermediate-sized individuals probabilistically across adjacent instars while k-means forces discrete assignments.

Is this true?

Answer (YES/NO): NO